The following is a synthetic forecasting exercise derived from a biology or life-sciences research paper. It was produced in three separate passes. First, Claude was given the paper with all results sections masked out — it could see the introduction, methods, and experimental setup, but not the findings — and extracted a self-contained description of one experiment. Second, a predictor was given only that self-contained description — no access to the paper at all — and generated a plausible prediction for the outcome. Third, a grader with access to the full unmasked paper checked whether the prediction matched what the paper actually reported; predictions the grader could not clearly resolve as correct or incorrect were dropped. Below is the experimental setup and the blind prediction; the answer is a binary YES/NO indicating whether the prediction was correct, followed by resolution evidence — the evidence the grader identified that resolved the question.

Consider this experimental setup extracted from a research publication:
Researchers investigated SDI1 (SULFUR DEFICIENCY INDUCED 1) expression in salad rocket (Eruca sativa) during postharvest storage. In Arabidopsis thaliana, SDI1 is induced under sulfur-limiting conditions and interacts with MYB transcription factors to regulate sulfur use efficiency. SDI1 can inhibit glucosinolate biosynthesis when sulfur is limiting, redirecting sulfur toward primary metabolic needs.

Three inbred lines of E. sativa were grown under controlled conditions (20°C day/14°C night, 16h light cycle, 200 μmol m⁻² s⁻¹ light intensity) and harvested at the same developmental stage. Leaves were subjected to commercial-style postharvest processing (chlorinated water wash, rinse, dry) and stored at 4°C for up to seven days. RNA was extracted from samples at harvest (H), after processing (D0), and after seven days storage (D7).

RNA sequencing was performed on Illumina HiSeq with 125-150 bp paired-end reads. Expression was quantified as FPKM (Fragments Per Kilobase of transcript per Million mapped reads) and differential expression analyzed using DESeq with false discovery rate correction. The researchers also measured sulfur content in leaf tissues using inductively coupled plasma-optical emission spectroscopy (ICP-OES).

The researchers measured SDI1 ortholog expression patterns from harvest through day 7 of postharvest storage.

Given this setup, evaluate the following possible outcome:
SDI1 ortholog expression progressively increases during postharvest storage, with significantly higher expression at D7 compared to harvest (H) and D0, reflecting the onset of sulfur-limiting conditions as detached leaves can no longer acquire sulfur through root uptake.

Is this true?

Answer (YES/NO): NO